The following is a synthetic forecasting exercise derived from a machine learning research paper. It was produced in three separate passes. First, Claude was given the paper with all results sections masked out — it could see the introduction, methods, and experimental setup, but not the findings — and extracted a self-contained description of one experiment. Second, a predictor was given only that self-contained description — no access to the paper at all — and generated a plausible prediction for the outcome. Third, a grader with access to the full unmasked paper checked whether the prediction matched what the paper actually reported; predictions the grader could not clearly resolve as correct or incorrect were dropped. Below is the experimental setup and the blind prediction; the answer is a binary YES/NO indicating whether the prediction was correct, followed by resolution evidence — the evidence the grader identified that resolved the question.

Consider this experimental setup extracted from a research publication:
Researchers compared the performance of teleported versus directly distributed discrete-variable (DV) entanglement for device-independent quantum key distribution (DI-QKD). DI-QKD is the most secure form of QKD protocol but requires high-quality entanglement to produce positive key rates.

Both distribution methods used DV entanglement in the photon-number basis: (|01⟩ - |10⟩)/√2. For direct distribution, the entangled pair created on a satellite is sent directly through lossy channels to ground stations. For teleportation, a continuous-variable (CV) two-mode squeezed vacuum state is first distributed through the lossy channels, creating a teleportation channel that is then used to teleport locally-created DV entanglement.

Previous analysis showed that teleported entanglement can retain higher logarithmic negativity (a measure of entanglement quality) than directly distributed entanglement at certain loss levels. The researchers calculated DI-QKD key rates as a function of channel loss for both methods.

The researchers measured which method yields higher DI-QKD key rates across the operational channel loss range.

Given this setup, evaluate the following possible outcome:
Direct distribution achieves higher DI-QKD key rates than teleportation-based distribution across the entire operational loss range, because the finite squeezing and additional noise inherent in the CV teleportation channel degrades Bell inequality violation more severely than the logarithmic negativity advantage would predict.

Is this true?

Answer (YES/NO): YES